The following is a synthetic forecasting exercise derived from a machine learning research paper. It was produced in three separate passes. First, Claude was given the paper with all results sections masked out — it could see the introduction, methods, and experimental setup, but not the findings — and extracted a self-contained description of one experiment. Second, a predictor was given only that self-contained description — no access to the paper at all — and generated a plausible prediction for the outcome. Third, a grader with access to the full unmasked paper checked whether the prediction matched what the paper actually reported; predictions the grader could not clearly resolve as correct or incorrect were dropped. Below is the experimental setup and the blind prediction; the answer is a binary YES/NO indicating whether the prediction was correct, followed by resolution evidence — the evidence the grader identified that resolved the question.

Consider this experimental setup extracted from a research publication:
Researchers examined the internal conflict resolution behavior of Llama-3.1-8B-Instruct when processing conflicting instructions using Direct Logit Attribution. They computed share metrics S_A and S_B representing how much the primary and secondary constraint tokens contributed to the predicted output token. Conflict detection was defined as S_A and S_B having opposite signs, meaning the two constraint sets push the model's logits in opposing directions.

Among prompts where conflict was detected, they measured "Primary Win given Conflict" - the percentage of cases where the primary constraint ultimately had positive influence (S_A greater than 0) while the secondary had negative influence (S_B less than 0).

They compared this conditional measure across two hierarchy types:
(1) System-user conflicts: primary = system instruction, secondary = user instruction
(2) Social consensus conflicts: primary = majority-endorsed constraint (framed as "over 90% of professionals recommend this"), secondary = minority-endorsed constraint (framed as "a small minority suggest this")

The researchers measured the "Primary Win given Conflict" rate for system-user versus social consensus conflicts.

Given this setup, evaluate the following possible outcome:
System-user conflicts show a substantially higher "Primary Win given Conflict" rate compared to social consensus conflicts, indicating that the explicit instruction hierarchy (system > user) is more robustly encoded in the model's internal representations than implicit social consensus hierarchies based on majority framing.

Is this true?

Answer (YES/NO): NO